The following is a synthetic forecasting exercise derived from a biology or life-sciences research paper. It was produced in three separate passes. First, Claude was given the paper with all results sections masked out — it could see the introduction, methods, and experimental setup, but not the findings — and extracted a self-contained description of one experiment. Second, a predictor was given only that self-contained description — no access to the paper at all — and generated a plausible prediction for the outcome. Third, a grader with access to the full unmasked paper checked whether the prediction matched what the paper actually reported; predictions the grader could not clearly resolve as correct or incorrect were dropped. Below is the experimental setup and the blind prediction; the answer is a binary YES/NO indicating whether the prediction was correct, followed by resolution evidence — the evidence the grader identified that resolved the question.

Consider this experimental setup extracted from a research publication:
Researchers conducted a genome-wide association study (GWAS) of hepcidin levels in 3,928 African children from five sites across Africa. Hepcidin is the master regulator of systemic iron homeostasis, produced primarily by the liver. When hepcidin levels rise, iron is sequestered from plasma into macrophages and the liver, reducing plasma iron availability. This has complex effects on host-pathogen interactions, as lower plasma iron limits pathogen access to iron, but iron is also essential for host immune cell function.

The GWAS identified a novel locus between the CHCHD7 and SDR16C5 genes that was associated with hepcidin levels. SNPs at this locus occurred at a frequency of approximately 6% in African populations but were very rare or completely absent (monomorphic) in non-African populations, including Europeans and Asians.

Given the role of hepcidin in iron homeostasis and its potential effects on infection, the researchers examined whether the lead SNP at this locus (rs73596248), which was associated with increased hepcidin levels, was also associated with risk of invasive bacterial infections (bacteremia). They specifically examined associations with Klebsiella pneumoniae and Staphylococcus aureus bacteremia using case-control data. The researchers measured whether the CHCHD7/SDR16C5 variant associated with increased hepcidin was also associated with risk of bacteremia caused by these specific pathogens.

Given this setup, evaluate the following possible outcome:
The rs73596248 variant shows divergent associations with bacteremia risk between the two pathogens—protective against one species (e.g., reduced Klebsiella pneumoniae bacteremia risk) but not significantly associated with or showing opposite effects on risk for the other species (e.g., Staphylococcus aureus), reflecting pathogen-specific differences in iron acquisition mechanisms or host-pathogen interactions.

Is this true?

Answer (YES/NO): NO